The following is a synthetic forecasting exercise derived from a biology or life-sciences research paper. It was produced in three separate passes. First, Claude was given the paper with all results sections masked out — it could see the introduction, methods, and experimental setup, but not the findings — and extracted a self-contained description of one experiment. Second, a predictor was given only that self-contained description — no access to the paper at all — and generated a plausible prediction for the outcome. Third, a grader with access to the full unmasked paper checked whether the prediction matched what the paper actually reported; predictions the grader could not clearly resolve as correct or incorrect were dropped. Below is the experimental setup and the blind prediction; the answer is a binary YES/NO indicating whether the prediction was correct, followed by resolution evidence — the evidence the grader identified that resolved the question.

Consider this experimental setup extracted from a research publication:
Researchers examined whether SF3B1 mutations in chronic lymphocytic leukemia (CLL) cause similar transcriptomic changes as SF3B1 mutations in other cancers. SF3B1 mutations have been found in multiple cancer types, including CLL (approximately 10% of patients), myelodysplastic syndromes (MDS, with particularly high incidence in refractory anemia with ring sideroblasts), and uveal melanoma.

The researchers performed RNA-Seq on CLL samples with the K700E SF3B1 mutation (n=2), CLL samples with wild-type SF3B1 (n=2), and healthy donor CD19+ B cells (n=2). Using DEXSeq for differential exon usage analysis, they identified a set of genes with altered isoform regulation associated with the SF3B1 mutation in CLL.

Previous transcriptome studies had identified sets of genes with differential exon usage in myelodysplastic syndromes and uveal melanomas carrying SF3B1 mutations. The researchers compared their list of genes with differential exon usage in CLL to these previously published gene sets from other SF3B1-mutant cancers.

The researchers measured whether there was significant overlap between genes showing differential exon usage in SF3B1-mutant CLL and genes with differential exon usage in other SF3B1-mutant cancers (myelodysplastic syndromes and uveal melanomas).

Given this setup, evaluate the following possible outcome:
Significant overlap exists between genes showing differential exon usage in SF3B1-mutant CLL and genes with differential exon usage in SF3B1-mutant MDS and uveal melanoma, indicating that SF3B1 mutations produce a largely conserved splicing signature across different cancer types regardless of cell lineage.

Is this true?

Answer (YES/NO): NO